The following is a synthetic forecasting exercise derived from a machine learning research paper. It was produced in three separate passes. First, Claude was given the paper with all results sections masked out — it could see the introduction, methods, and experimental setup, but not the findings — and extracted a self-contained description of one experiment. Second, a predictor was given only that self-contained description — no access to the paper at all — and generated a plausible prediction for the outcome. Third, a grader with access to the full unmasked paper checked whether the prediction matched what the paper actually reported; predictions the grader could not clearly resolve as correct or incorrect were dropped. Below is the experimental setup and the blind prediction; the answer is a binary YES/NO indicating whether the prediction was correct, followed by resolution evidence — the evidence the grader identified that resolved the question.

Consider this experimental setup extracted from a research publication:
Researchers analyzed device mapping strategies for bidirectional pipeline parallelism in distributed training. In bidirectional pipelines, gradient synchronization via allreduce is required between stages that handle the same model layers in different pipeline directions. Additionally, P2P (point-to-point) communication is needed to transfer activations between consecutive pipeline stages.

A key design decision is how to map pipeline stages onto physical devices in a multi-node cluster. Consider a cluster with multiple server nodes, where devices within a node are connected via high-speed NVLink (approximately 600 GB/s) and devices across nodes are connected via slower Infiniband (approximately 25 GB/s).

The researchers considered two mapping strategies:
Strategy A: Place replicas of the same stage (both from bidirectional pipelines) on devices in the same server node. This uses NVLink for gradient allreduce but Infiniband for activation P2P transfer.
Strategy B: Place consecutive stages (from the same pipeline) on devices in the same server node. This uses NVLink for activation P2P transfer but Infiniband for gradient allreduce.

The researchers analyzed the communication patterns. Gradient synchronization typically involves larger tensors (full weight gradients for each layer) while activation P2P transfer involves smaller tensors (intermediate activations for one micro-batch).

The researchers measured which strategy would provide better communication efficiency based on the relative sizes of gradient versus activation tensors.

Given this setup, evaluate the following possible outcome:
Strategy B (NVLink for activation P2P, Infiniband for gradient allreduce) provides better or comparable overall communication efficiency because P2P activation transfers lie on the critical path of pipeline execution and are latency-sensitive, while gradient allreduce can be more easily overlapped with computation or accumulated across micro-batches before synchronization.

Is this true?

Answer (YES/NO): NO